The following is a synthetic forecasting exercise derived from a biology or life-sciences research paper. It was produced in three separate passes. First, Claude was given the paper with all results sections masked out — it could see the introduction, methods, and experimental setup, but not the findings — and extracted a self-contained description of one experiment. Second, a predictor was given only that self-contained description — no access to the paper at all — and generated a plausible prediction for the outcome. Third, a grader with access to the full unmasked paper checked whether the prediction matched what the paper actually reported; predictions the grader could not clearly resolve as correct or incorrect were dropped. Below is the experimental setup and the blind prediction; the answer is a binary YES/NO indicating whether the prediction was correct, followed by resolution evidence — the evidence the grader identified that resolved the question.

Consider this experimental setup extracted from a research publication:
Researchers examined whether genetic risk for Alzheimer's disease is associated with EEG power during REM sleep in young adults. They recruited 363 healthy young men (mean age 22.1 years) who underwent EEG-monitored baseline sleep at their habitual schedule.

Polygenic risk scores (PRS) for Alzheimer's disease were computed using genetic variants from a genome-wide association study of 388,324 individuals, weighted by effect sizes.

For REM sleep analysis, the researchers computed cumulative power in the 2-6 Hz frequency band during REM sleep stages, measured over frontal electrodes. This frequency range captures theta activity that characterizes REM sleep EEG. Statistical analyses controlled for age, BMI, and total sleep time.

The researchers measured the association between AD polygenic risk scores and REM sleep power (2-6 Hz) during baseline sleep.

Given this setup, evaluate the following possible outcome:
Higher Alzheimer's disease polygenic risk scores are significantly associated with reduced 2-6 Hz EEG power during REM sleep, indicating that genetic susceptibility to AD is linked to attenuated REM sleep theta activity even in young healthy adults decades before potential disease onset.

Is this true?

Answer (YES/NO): NO